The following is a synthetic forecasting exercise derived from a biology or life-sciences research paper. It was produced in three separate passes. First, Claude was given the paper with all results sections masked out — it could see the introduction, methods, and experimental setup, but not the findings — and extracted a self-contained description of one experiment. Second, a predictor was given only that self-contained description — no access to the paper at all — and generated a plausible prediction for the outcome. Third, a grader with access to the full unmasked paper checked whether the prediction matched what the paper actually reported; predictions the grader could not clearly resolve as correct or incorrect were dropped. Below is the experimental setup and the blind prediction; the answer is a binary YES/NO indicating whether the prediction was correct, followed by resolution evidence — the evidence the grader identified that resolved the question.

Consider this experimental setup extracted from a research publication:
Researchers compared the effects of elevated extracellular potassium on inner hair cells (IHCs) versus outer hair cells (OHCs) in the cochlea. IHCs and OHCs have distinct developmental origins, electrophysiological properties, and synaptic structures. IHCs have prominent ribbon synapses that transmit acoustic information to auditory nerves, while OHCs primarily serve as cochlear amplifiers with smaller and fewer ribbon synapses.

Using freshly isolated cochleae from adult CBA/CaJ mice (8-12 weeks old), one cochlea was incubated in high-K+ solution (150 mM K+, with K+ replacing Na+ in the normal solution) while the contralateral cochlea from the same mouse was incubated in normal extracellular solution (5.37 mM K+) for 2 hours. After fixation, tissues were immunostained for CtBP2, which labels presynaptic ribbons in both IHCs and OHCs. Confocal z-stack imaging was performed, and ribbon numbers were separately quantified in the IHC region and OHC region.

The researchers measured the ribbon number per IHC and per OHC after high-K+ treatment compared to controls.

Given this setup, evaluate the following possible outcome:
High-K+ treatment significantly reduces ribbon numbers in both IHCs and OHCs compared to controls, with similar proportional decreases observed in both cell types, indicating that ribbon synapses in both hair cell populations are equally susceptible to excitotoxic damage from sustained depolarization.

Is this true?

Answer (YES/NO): NO